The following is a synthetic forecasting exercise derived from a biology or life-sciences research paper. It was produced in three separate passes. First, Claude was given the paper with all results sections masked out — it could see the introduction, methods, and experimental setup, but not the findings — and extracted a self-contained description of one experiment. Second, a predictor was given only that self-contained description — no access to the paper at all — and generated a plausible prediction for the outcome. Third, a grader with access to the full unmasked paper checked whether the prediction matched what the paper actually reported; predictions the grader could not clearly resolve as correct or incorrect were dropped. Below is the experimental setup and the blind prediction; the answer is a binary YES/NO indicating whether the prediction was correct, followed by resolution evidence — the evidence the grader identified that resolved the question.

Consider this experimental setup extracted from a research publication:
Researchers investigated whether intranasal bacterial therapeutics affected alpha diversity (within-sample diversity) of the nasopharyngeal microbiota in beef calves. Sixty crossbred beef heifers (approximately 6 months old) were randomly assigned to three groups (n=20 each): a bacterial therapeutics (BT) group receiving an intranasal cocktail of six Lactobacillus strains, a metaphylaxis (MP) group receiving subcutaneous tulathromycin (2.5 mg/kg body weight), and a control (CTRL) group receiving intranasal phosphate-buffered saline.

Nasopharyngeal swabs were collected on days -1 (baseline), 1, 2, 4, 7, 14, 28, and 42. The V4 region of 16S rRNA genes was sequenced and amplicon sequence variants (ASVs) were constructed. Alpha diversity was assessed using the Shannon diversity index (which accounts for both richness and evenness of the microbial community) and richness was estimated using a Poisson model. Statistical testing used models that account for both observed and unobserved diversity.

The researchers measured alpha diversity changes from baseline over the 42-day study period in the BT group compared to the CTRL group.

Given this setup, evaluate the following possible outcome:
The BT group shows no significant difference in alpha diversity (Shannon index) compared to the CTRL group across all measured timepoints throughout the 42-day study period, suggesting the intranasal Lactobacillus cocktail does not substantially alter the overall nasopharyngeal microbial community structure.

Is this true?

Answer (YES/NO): NO